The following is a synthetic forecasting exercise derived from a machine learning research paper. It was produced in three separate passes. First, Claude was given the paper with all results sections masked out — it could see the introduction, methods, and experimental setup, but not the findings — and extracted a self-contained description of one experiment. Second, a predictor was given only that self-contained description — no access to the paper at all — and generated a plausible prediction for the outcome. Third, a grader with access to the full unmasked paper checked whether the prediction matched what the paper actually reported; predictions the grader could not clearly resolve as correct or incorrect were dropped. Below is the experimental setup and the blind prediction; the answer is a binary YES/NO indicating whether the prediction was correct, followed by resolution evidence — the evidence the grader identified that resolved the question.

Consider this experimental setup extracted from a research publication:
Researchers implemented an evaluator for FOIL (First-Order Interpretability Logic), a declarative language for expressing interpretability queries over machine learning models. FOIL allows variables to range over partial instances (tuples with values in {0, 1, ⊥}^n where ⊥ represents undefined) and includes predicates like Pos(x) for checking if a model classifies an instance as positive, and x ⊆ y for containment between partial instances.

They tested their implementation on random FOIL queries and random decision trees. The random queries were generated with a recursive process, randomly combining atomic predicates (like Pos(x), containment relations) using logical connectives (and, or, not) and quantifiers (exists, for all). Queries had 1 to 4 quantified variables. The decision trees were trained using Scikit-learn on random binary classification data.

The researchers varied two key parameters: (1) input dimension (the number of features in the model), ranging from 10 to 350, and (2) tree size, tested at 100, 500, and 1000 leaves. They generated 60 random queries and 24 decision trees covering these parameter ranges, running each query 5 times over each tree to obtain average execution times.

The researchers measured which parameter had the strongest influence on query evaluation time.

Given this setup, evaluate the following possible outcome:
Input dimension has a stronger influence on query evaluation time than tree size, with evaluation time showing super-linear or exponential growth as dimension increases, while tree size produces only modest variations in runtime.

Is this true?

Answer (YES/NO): YES